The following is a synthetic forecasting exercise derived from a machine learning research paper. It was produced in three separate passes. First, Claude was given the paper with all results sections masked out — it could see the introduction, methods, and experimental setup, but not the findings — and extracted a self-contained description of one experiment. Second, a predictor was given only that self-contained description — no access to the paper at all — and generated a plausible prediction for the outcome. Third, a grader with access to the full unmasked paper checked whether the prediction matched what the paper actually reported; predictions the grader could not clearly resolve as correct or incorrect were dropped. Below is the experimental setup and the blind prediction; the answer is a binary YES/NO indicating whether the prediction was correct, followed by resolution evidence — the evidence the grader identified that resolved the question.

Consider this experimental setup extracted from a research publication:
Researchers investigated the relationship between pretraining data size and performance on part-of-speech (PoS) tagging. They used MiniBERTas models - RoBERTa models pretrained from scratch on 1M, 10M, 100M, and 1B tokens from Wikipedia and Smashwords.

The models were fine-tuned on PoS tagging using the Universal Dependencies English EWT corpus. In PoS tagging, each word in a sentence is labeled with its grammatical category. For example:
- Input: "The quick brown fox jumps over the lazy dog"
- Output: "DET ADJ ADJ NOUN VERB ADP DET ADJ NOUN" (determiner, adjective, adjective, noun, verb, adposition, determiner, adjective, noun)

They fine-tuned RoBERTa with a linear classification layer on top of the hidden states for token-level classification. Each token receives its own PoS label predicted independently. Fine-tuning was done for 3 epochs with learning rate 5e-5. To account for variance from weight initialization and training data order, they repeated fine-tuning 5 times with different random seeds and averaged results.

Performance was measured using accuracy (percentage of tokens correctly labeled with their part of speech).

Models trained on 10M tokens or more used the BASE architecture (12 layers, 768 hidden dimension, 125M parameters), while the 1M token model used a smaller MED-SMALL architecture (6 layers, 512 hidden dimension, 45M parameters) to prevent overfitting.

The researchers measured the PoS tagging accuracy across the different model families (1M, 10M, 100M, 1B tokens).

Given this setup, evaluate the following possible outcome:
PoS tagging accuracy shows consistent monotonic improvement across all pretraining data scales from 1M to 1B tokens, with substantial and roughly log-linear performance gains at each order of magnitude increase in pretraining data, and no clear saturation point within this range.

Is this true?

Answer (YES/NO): NO